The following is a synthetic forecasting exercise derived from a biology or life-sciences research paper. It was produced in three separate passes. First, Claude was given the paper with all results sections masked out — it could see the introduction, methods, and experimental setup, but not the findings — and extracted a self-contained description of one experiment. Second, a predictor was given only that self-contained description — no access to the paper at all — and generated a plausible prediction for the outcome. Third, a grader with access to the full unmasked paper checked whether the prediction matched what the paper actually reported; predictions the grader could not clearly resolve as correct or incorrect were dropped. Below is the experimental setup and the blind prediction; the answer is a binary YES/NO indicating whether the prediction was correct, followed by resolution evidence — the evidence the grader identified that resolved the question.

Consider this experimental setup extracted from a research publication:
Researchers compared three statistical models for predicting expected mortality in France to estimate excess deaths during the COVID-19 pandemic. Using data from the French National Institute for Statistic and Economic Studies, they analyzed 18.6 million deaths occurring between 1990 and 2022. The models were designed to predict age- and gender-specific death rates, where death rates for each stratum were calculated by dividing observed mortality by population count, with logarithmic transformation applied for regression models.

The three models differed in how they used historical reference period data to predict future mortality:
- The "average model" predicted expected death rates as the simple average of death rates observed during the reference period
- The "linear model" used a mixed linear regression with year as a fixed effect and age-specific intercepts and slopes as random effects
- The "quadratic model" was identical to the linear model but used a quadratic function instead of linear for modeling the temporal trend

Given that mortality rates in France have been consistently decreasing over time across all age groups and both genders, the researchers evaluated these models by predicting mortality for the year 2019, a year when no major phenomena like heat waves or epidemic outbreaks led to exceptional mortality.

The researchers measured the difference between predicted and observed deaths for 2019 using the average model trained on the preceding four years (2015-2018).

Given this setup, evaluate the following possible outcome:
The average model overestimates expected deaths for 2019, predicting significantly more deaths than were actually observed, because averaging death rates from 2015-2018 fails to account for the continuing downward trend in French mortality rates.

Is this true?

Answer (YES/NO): YES